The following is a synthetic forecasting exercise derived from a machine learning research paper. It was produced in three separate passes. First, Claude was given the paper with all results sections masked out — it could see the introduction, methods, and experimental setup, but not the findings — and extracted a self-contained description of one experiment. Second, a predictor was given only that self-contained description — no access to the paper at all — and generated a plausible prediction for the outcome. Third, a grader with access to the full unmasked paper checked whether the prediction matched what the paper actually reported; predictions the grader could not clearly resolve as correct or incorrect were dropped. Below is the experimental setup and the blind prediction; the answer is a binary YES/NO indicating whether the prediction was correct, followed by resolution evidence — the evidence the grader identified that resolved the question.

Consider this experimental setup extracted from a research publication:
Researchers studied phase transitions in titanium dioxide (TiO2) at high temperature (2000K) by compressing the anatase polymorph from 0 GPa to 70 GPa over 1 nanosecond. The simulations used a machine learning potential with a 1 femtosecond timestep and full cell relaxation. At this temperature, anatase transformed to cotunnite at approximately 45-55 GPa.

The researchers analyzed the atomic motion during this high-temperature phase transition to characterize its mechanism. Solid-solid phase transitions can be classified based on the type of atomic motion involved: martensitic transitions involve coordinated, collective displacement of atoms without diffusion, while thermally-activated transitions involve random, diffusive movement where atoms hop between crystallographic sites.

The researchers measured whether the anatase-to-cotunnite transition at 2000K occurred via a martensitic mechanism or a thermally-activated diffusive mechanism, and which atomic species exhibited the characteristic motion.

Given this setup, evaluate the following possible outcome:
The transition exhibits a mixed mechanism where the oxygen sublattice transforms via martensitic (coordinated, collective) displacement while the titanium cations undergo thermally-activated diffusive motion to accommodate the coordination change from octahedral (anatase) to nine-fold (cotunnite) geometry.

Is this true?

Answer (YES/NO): NO